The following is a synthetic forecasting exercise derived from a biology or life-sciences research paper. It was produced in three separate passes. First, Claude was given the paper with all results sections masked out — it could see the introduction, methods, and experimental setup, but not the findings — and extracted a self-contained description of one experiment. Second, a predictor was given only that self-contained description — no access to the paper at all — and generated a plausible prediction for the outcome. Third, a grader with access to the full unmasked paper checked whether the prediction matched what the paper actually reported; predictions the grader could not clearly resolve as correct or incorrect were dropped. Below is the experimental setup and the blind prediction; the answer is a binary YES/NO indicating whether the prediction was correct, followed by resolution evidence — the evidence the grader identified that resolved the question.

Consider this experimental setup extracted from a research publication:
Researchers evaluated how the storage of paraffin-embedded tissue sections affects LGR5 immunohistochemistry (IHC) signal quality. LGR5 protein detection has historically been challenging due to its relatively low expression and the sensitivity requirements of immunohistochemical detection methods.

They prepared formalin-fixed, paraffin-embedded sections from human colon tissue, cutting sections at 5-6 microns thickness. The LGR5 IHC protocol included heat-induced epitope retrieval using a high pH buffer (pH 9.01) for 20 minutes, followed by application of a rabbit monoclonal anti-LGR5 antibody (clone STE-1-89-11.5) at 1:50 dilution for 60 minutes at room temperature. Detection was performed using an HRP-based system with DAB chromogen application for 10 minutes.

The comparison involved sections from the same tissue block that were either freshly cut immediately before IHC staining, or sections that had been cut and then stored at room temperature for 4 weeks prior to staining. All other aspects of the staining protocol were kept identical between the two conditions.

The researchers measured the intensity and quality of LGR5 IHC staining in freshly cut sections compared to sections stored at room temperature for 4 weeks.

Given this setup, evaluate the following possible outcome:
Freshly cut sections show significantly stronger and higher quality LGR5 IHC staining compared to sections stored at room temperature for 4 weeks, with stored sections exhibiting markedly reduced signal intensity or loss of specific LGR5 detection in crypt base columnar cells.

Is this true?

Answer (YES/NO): NO